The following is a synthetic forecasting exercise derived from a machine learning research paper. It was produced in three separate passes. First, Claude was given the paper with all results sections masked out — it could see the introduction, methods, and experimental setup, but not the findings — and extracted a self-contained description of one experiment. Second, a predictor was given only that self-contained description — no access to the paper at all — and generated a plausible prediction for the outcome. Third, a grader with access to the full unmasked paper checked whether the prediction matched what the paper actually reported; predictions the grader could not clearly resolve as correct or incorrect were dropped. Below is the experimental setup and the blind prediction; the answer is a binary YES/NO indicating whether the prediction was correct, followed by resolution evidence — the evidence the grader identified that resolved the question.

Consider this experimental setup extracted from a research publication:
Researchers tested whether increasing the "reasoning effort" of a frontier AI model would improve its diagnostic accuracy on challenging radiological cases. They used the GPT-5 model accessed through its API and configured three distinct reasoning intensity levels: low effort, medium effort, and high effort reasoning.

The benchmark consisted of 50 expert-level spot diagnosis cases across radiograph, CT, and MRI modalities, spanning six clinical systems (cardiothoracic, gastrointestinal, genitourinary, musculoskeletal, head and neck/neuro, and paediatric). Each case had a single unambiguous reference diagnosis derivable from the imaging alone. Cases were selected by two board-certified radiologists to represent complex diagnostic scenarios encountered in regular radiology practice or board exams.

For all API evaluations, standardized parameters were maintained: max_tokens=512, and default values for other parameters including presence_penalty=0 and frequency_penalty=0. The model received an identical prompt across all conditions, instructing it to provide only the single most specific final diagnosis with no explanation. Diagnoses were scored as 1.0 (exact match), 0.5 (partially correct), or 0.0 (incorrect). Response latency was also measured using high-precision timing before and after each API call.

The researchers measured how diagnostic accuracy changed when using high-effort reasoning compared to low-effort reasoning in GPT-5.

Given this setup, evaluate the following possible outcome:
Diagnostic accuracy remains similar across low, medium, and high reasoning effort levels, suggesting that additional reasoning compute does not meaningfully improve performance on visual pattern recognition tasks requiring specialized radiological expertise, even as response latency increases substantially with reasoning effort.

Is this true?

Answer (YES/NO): YES